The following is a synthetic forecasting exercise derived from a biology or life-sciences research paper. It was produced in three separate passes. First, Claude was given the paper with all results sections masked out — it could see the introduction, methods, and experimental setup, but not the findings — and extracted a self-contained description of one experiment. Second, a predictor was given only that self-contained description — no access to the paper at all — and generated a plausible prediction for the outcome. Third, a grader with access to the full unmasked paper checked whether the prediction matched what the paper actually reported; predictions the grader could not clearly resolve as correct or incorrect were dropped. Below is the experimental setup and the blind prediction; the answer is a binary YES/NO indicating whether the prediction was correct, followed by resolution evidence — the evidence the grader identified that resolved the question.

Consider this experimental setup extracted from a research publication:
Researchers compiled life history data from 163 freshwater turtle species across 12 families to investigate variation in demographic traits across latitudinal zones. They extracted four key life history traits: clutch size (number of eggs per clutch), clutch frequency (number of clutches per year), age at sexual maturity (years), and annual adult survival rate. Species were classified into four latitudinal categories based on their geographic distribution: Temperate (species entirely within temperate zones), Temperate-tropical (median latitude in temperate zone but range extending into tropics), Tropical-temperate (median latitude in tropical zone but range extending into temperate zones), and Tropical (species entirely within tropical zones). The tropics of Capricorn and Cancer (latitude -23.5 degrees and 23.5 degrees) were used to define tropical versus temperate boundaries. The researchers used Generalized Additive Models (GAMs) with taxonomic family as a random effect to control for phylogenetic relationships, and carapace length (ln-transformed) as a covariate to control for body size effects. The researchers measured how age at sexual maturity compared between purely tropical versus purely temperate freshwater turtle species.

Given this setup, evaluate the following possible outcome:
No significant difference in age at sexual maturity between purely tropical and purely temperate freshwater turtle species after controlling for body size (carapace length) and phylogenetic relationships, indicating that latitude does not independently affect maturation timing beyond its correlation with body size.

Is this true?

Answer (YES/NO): NO